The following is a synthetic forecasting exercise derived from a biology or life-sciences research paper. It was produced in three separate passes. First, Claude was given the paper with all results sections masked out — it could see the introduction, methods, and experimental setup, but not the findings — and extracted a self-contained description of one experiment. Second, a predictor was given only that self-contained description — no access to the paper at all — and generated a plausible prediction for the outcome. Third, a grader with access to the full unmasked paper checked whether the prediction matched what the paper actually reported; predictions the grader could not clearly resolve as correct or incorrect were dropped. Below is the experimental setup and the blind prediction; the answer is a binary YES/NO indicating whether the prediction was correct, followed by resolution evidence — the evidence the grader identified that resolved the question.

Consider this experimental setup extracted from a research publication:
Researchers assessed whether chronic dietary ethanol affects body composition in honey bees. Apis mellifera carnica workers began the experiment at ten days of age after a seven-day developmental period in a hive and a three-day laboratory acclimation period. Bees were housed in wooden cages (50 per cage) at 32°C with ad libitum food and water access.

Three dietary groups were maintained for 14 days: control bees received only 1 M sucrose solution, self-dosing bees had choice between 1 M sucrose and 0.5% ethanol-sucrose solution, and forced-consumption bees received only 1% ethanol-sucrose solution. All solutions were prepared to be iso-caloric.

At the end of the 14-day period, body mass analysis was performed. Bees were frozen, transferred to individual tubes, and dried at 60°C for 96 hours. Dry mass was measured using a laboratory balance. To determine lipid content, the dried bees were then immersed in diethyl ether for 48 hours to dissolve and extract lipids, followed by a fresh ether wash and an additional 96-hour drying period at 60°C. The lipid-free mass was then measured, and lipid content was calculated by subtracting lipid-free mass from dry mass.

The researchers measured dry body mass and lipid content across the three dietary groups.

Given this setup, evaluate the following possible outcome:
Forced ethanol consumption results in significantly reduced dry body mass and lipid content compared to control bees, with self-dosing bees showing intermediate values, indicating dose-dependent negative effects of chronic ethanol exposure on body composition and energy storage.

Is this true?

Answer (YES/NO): NO